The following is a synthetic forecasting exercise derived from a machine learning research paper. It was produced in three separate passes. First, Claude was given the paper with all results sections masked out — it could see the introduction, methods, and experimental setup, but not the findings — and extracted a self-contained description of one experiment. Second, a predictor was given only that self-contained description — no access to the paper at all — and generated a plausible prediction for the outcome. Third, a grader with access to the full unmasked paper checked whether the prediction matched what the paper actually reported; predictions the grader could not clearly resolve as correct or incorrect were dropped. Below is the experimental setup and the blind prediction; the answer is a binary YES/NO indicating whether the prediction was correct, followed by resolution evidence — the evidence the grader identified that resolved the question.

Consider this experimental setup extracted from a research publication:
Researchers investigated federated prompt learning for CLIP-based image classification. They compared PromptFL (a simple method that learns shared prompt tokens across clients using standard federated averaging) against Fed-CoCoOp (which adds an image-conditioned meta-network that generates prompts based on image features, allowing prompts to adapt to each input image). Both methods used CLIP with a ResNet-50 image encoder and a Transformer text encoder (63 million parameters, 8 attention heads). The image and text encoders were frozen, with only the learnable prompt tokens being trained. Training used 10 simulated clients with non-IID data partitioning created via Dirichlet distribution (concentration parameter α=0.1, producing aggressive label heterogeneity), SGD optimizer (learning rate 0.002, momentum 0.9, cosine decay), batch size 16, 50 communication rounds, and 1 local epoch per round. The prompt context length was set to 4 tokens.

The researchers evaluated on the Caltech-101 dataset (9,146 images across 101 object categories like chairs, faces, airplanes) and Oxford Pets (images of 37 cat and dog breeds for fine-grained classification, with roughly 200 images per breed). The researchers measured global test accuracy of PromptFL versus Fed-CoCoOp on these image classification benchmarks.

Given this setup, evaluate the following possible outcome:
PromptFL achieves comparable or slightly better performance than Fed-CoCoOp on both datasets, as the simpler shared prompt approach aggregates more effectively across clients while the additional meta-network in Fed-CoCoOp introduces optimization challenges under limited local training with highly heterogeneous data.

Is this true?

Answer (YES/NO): YES